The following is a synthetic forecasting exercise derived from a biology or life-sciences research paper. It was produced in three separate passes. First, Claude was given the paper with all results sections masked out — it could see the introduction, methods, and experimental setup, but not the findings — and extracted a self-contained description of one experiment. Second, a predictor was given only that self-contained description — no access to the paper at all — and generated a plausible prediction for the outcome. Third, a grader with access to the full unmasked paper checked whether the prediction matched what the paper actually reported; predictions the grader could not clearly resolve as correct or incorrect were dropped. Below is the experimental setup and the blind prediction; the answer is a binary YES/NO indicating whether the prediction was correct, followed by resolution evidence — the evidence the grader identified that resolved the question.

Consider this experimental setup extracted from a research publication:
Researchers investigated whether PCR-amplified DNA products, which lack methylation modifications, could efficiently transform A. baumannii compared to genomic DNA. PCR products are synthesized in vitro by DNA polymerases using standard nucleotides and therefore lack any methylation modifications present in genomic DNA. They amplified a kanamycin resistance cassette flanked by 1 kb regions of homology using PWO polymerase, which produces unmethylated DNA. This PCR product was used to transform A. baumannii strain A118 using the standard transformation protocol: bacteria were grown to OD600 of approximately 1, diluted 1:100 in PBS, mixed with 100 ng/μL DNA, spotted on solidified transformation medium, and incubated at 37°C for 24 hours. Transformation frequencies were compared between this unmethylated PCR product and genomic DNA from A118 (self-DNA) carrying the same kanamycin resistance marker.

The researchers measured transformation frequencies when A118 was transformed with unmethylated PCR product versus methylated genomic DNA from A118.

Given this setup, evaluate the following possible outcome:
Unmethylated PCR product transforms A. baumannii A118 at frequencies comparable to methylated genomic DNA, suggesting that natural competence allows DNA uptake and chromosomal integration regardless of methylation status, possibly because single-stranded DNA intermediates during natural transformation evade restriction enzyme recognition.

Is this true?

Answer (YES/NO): YES